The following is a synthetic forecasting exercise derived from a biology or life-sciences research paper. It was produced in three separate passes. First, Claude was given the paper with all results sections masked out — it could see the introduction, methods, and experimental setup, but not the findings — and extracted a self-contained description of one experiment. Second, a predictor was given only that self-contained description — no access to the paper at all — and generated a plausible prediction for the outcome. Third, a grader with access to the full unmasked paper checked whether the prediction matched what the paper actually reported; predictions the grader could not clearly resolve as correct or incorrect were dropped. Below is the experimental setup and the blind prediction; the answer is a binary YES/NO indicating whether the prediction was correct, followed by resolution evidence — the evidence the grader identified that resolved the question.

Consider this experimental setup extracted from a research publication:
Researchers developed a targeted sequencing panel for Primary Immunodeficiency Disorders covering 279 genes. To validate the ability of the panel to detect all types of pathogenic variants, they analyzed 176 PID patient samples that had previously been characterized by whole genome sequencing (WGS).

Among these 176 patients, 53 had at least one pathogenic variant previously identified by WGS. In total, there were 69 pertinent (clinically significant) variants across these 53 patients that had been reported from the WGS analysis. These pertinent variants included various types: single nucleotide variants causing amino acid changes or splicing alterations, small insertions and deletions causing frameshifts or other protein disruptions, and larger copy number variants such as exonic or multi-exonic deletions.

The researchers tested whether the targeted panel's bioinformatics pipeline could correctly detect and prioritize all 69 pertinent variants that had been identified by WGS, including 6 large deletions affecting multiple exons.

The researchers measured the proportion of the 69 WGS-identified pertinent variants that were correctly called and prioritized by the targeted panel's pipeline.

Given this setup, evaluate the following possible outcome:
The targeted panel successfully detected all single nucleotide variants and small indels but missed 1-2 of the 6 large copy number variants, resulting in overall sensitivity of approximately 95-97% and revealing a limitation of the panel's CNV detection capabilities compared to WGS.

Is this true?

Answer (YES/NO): NO